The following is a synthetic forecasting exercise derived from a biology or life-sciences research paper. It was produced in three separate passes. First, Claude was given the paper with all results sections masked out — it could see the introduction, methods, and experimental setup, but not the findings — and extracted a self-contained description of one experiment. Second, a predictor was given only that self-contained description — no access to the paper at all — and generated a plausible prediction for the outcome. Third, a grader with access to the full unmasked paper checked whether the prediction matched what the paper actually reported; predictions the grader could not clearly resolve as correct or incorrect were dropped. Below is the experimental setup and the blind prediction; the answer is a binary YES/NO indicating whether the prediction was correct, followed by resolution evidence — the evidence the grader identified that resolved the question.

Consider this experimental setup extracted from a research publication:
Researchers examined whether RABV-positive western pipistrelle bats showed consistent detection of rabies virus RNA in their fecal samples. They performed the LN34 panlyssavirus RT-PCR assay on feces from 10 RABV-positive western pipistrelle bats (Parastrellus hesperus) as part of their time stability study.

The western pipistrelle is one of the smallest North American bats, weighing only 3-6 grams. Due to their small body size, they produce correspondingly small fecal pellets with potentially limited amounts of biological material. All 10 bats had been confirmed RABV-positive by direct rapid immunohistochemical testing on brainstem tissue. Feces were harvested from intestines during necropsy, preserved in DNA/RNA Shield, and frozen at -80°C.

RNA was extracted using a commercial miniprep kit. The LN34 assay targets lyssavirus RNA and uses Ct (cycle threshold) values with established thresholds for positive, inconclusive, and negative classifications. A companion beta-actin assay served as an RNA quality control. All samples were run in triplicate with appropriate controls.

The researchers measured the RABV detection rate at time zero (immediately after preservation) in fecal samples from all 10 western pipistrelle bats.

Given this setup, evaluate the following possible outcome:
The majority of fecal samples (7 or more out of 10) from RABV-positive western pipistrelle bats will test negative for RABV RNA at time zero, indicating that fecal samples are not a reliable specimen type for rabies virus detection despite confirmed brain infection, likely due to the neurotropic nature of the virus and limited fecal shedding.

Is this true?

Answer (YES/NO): NO